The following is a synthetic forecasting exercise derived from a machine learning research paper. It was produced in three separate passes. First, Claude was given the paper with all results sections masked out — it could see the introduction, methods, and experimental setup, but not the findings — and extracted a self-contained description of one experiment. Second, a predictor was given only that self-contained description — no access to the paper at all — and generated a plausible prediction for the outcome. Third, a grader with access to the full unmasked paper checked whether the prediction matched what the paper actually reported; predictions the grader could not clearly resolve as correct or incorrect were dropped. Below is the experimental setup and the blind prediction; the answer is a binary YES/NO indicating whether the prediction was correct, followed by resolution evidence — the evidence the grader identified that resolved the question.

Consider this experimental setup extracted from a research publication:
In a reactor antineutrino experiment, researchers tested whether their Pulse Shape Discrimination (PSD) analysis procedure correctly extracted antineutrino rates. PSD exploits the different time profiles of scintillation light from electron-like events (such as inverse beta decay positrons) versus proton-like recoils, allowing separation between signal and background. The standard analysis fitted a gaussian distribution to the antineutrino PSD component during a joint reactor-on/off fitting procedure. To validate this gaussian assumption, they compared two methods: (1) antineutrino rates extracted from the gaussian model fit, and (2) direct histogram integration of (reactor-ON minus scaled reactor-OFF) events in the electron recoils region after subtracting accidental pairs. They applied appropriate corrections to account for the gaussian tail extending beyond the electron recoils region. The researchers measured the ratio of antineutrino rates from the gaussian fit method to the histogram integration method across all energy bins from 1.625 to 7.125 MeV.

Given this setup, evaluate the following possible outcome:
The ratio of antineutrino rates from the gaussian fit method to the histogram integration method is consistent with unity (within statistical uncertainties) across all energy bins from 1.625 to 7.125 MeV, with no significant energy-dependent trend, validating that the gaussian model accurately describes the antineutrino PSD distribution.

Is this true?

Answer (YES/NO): NO